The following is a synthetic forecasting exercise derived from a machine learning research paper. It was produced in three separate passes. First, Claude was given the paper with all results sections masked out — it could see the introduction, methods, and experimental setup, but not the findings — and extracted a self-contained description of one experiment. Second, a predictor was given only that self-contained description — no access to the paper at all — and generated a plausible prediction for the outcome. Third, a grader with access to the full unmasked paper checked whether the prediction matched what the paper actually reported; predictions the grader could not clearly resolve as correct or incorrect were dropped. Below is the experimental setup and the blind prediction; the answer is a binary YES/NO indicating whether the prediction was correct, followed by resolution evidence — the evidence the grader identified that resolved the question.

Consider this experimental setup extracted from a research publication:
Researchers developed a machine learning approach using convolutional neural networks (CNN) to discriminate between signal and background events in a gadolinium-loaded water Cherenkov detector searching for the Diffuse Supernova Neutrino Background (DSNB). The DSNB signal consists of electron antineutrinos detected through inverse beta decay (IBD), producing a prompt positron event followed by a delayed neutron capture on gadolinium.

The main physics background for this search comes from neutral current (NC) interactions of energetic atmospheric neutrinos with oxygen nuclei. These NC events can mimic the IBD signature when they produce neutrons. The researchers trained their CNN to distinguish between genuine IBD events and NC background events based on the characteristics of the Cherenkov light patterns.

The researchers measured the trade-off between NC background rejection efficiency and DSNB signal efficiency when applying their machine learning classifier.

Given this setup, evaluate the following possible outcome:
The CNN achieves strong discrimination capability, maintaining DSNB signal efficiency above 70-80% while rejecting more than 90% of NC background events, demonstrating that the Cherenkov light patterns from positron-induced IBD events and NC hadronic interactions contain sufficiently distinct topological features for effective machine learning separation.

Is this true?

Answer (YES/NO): YES